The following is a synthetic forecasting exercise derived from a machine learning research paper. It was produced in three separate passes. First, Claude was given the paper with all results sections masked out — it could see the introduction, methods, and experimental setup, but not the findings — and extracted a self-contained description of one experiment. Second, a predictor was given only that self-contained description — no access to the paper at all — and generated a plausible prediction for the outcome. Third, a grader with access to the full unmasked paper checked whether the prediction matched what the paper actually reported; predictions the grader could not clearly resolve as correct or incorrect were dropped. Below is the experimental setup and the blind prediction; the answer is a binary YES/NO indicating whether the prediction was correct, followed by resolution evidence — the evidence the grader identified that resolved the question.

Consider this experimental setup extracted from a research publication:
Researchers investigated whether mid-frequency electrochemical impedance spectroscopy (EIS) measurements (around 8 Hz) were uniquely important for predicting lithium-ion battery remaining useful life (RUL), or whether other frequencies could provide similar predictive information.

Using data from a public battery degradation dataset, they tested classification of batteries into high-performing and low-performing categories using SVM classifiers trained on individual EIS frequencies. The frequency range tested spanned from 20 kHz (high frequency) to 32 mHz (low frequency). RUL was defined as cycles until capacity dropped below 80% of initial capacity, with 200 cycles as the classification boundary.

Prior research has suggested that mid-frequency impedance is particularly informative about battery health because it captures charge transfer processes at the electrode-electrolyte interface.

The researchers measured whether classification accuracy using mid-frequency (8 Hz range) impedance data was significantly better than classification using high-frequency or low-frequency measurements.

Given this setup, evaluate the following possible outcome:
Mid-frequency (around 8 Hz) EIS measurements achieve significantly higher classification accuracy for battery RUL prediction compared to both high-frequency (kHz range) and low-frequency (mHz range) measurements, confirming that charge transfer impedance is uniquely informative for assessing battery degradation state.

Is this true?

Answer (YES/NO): NO